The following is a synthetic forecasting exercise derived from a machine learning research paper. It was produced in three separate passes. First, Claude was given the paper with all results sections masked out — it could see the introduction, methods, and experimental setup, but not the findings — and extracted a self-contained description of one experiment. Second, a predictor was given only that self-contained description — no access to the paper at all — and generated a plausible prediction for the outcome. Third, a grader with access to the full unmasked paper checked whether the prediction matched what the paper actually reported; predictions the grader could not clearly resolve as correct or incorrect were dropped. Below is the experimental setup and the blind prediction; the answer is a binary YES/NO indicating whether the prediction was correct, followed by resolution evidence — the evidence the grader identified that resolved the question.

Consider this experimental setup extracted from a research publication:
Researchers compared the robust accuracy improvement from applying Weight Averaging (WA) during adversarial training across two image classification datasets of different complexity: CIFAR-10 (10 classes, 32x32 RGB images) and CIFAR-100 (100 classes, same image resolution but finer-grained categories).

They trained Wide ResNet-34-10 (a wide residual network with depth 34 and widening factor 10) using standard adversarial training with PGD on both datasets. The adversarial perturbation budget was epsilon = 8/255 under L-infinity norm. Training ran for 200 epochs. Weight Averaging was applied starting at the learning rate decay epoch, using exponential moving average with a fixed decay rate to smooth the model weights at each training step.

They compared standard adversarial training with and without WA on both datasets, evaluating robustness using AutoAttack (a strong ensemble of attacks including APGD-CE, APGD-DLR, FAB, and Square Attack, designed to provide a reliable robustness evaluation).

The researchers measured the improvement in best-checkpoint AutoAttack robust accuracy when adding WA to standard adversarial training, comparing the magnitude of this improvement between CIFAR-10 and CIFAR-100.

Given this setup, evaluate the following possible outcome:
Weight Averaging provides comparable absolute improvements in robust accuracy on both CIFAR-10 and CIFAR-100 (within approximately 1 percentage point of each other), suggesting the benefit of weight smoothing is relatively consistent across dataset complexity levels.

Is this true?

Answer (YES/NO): YES